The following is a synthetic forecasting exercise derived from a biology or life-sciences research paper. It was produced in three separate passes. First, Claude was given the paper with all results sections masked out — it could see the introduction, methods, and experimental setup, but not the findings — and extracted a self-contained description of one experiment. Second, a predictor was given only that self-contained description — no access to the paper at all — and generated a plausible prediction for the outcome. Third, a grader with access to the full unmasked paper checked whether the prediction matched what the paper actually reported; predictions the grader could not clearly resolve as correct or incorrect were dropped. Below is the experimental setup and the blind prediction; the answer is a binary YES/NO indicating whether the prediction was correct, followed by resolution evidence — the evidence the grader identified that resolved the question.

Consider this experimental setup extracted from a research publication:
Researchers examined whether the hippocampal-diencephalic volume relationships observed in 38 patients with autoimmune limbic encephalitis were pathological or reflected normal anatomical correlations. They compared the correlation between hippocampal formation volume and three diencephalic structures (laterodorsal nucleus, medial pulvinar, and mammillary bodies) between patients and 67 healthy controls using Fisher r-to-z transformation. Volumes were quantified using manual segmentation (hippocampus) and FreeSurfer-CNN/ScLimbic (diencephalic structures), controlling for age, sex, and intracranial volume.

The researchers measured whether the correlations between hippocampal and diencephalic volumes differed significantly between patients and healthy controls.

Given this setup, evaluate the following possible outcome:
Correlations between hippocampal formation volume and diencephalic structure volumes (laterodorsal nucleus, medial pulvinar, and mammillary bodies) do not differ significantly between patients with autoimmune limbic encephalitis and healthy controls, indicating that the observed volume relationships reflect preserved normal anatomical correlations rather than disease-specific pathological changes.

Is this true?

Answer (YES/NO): YES